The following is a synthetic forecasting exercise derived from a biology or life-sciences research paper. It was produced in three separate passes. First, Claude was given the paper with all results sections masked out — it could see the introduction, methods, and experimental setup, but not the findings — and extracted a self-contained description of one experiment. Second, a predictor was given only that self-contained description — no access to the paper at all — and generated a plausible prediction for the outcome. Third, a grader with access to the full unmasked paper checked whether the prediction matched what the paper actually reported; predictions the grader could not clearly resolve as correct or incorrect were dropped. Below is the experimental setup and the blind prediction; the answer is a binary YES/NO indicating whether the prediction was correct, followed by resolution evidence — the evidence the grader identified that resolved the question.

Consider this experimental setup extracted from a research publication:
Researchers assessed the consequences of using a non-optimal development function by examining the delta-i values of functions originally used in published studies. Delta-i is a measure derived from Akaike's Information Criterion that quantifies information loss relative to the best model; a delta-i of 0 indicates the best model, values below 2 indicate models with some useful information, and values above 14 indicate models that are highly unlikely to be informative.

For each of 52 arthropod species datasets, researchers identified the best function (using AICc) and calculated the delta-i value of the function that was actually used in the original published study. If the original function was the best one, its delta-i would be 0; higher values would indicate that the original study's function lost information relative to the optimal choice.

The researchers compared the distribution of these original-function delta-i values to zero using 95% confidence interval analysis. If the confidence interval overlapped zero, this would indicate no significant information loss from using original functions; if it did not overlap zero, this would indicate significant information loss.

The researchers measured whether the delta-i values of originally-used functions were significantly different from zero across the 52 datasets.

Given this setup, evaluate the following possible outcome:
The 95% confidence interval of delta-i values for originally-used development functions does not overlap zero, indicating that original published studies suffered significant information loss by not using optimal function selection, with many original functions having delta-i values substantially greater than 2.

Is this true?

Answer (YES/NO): YES